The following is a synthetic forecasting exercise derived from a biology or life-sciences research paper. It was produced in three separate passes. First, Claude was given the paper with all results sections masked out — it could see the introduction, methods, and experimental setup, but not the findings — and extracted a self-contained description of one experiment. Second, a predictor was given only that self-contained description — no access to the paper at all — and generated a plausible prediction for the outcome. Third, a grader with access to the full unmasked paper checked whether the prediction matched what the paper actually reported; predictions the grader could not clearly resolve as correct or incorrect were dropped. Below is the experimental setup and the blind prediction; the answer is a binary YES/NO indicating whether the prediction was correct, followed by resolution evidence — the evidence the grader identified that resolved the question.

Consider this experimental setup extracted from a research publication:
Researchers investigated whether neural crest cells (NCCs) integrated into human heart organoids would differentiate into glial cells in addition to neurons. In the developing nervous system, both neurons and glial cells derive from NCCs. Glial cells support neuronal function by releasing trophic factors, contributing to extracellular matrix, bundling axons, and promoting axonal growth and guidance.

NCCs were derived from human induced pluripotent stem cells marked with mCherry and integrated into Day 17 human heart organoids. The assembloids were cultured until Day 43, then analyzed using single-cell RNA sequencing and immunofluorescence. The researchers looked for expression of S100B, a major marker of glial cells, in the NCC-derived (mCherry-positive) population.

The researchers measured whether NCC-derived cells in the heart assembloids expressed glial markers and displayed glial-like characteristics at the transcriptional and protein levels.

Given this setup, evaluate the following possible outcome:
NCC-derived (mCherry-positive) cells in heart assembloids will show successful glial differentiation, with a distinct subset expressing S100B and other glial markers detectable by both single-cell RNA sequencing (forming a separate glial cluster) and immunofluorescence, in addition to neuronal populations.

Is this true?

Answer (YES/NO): NO